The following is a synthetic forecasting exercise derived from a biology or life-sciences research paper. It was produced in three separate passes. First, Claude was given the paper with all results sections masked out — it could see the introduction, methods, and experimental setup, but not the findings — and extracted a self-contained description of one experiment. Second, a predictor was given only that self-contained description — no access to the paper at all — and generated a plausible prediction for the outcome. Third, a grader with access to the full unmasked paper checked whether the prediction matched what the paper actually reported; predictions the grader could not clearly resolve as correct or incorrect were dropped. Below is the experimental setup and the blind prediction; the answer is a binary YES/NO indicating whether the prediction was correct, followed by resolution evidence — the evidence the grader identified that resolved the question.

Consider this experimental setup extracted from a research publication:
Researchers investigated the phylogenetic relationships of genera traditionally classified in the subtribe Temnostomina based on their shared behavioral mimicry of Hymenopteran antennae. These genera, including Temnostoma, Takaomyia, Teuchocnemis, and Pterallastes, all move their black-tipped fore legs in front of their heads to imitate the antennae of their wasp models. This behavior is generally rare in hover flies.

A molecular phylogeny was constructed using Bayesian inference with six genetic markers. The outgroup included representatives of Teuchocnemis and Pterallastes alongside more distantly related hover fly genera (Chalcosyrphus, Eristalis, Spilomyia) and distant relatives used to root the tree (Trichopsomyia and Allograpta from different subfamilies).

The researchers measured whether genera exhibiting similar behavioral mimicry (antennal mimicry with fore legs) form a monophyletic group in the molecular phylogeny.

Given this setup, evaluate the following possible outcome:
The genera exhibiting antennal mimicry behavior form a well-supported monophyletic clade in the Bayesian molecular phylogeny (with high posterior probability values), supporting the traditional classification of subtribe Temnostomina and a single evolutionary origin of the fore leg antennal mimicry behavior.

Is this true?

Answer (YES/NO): NO